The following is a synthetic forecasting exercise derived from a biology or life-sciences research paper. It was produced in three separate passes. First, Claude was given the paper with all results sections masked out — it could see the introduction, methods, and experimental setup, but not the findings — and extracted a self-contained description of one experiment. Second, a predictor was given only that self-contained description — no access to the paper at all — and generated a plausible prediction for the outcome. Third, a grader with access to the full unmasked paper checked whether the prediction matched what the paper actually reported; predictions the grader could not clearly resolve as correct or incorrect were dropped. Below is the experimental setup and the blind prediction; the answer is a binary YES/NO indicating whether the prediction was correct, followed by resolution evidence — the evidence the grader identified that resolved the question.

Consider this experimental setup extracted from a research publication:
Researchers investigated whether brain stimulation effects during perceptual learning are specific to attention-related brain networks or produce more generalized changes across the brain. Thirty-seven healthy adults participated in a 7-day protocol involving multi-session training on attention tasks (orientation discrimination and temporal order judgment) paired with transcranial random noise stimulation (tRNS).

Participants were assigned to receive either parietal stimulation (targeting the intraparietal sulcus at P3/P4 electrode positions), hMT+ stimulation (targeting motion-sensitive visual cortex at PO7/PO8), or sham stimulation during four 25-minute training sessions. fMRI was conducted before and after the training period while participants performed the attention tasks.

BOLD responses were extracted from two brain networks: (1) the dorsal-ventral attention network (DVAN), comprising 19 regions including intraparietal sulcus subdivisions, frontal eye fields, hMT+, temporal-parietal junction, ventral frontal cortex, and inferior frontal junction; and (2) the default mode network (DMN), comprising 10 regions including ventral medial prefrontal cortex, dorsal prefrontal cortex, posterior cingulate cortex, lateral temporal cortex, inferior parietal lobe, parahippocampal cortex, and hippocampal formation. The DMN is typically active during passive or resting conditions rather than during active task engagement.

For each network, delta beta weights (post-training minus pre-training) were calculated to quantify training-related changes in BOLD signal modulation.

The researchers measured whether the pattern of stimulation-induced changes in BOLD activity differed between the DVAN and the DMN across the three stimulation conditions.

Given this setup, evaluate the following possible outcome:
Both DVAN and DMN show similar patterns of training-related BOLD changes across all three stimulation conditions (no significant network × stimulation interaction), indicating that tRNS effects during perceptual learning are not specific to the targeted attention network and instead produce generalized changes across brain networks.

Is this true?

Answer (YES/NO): NO